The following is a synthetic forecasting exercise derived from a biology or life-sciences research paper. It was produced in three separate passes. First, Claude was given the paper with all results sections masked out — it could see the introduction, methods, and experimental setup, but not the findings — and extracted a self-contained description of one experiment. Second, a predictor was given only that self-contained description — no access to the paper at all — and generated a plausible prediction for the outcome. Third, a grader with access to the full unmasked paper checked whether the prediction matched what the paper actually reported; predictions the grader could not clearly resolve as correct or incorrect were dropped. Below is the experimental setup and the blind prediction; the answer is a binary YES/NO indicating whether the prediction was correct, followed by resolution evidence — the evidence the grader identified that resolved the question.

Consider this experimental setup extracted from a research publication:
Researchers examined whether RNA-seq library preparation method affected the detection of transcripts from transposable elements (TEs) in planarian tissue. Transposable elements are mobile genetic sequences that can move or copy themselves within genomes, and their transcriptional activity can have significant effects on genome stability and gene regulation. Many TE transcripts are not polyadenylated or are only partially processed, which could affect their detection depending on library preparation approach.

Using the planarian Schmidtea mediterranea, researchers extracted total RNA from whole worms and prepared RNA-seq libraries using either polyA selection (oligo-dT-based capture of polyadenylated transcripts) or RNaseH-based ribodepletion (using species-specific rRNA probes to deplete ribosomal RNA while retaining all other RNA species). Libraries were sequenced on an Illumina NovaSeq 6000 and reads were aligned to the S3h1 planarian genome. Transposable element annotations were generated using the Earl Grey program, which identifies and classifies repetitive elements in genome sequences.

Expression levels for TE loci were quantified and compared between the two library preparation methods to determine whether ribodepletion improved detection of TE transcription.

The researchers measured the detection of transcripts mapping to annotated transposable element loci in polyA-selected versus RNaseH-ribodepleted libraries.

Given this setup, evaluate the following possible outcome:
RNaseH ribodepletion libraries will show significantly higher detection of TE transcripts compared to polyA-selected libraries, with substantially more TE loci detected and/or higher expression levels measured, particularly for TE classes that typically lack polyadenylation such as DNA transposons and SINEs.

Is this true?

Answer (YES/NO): NO